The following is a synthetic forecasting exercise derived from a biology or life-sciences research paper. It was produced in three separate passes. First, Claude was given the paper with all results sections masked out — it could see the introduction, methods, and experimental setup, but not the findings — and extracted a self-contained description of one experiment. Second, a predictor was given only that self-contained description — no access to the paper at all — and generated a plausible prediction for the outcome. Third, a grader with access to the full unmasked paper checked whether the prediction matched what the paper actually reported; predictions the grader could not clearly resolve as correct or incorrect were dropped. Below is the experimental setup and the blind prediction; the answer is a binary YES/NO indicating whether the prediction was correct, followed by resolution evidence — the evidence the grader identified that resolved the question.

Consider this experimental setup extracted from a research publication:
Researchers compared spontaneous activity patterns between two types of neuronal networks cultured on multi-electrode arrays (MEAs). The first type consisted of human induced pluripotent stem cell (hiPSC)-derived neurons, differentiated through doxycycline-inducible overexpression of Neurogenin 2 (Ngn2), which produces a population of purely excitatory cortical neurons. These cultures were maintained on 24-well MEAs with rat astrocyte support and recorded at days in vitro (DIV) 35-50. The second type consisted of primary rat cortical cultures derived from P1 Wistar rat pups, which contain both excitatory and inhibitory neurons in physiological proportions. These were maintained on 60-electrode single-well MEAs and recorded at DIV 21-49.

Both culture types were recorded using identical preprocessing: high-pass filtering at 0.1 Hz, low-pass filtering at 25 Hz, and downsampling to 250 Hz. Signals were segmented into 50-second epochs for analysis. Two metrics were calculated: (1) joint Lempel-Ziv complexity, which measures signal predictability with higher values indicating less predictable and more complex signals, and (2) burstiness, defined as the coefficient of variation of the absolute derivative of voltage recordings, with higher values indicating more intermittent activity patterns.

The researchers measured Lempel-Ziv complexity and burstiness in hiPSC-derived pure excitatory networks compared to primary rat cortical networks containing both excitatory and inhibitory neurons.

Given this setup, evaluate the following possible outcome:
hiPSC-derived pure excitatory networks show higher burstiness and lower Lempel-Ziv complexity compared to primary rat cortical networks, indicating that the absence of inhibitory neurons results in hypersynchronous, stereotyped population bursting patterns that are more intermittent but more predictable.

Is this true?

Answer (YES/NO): YES